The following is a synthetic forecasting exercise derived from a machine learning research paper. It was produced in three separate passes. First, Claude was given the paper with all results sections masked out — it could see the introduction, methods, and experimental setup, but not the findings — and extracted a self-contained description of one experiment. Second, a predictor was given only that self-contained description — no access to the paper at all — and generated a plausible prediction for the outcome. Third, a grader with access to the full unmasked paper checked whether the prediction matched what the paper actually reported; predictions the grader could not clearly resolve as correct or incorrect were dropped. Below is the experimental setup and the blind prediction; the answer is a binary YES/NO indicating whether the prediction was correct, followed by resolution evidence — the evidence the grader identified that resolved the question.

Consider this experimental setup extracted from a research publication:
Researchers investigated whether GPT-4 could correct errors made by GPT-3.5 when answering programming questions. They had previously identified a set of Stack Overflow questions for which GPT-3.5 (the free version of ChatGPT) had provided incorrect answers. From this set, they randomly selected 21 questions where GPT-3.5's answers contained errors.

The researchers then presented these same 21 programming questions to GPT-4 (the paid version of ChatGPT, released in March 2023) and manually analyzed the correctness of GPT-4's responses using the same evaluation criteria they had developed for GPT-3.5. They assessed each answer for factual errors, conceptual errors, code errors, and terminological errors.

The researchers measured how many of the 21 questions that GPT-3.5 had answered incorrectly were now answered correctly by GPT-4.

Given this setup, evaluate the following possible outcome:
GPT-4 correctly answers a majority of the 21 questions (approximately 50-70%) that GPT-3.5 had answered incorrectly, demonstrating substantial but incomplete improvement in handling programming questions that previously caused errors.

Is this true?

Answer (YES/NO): NO